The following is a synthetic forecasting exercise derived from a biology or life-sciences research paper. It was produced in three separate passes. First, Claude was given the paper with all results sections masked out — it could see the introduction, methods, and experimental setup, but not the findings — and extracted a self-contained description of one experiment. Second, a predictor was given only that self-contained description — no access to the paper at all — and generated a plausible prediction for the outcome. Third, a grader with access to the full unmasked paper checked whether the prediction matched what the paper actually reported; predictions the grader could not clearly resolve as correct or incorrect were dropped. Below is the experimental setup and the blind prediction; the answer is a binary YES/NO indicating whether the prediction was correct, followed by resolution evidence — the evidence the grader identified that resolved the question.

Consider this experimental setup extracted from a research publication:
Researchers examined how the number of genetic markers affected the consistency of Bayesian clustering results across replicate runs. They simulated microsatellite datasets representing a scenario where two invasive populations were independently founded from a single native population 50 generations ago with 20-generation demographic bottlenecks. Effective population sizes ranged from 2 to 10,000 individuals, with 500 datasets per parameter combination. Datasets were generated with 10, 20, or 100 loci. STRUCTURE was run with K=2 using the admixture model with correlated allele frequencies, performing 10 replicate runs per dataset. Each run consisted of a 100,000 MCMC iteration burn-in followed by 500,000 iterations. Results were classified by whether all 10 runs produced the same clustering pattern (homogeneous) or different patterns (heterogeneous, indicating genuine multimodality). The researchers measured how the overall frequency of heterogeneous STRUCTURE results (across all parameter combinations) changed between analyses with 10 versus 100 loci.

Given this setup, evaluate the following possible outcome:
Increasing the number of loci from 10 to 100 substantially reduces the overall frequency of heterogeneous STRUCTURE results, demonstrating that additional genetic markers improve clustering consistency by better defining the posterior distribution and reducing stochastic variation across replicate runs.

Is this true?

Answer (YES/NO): NO